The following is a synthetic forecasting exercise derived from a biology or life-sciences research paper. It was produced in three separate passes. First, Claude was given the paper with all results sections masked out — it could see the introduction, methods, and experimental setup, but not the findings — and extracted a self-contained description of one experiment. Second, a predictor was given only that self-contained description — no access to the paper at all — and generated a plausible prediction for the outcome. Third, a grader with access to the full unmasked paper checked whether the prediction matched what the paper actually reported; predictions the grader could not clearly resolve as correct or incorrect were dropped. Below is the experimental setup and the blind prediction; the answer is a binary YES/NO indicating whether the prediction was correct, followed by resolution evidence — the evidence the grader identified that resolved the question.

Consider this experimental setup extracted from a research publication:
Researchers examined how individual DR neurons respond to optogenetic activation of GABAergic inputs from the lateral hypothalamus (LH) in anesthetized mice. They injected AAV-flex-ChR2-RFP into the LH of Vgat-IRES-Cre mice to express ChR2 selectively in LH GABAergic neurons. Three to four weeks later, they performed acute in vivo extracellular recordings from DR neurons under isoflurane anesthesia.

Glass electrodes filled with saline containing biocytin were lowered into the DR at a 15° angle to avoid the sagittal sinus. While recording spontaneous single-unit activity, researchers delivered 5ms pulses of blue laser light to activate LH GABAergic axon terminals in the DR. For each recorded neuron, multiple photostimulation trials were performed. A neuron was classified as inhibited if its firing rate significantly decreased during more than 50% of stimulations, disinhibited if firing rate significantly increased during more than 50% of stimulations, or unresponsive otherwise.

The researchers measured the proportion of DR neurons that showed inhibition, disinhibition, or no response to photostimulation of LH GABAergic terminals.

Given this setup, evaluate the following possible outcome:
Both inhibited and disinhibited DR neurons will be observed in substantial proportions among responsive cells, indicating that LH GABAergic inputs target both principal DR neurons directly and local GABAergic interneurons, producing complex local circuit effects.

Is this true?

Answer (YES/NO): NO